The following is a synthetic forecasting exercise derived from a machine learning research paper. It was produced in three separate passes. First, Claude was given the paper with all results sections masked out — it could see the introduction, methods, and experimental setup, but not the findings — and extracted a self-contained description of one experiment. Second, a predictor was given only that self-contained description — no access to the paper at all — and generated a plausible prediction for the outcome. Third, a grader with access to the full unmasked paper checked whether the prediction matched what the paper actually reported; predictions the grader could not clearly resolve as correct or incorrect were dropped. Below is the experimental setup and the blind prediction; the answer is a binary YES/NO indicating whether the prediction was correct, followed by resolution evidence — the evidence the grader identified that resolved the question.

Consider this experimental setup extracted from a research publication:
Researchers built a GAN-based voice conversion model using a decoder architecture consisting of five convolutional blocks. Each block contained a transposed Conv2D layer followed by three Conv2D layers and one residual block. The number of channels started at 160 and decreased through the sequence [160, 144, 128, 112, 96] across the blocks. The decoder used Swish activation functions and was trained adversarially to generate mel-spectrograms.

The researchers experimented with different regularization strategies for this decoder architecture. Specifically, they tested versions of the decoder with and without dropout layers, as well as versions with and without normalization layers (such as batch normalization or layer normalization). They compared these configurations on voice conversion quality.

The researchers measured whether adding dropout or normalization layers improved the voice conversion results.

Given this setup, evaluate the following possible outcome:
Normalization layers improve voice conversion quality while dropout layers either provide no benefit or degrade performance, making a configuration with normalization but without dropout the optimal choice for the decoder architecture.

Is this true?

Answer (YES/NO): NO